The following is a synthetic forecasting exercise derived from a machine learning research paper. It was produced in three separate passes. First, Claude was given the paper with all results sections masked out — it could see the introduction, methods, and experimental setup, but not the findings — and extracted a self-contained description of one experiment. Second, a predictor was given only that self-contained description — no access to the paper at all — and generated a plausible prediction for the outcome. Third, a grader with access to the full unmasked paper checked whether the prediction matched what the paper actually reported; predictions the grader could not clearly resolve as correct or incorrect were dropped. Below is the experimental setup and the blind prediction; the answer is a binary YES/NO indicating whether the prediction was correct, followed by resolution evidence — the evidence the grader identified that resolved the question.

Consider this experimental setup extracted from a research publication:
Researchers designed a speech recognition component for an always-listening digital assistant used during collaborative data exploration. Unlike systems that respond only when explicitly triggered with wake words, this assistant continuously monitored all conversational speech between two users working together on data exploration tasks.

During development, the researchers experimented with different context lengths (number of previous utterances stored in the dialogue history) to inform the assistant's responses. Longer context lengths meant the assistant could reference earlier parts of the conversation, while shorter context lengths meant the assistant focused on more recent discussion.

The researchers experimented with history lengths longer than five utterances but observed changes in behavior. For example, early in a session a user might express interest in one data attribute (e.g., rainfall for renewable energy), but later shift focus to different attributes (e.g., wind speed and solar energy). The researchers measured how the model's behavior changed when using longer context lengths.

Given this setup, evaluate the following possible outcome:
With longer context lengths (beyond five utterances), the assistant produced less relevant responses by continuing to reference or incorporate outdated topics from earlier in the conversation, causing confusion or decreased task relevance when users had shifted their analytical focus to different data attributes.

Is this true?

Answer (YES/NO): YES